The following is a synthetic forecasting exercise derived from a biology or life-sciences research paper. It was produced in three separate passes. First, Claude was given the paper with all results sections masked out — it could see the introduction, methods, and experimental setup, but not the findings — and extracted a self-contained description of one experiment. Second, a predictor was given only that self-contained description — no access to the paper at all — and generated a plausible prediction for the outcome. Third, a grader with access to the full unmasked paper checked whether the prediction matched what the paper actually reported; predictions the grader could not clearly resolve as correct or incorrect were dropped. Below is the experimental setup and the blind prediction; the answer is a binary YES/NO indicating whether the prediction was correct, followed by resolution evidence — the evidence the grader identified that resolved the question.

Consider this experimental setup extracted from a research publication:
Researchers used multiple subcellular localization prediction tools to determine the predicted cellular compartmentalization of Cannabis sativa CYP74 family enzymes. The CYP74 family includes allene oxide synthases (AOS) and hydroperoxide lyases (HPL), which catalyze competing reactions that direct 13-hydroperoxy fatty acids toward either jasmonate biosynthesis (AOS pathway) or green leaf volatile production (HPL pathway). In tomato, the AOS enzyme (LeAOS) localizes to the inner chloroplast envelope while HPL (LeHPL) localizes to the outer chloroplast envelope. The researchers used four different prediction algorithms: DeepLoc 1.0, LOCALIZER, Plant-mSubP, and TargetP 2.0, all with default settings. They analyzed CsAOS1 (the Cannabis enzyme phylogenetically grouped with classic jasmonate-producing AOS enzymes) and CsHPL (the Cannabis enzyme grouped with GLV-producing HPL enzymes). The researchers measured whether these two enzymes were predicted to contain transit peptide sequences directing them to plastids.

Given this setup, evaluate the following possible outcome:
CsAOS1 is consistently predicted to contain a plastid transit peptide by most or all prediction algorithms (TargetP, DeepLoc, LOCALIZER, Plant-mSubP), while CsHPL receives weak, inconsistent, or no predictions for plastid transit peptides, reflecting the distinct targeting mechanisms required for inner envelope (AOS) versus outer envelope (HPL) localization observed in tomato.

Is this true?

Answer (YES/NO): NO